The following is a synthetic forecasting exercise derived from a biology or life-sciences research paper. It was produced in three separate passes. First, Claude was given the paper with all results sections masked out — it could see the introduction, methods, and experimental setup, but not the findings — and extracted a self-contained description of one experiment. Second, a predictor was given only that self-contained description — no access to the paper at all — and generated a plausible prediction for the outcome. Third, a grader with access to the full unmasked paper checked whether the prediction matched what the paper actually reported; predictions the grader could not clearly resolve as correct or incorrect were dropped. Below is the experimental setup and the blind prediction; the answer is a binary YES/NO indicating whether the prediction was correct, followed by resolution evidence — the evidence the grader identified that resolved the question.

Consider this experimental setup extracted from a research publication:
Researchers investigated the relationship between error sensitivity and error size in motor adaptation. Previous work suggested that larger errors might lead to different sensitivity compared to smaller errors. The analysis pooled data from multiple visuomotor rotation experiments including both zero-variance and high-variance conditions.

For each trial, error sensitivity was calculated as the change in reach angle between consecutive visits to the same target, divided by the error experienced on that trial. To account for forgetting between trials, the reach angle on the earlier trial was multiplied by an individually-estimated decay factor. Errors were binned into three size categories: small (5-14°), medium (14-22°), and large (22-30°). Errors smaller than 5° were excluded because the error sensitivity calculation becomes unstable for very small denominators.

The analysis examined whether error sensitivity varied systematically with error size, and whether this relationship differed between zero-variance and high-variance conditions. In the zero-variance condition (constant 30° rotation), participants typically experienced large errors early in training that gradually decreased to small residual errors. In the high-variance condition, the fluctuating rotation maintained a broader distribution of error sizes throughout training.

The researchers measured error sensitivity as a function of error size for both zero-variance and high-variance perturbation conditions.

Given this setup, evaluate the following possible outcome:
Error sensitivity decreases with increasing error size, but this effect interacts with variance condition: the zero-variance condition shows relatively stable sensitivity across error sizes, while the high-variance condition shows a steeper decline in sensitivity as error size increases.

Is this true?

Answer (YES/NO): NO